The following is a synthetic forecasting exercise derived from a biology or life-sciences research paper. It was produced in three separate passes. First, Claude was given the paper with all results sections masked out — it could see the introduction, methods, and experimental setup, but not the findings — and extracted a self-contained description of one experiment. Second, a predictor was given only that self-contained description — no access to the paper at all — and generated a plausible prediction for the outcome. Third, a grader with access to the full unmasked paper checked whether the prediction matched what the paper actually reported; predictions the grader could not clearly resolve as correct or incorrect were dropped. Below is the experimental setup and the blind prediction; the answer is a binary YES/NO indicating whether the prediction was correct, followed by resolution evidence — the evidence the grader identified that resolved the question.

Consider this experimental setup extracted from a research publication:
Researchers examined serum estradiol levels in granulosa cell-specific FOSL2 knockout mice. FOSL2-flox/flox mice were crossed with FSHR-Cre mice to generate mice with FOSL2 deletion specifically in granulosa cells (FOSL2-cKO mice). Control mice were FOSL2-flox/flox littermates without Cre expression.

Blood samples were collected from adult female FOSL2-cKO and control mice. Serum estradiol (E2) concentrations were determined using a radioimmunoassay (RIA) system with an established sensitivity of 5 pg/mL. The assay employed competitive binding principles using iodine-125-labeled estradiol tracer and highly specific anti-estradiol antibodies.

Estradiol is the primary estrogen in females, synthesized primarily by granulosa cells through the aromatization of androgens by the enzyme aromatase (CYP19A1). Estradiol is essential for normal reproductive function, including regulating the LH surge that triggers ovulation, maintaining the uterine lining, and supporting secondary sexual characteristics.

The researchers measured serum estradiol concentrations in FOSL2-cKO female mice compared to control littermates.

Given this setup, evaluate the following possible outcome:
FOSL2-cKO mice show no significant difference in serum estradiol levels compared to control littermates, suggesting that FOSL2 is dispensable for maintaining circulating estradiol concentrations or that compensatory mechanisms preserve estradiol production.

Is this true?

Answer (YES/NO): NO